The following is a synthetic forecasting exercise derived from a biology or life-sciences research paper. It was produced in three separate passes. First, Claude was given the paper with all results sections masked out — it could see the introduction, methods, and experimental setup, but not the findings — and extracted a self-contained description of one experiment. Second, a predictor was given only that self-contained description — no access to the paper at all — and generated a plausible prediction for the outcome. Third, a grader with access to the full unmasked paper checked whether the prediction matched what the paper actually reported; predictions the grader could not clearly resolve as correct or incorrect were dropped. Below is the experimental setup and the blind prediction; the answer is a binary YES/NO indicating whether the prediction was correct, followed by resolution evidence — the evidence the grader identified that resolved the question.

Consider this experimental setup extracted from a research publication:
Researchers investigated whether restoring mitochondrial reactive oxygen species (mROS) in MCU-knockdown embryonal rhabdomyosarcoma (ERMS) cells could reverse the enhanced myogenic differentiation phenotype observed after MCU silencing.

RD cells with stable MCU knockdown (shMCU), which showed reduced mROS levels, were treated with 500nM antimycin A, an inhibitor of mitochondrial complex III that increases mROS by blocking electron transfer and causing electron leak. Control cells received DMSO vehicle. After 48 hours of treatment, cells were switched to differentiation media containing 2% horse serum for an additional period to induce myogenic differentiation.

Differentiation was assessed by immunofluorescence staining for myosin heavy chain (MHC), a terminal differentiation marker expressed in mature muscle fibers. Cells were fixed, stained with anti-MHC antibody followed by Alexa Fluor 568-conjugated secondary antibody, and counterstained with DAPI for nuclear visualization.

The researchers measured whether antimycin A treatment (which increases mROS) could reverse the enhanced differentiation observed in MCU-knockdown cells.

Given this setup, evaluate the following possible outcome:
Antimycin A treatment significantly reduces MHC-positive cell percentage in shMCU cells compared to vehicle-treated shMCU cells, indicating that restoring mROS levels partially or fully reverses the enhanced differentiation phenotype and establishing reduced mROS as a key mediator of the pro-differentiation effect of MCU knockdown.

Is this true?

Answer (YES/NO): YES